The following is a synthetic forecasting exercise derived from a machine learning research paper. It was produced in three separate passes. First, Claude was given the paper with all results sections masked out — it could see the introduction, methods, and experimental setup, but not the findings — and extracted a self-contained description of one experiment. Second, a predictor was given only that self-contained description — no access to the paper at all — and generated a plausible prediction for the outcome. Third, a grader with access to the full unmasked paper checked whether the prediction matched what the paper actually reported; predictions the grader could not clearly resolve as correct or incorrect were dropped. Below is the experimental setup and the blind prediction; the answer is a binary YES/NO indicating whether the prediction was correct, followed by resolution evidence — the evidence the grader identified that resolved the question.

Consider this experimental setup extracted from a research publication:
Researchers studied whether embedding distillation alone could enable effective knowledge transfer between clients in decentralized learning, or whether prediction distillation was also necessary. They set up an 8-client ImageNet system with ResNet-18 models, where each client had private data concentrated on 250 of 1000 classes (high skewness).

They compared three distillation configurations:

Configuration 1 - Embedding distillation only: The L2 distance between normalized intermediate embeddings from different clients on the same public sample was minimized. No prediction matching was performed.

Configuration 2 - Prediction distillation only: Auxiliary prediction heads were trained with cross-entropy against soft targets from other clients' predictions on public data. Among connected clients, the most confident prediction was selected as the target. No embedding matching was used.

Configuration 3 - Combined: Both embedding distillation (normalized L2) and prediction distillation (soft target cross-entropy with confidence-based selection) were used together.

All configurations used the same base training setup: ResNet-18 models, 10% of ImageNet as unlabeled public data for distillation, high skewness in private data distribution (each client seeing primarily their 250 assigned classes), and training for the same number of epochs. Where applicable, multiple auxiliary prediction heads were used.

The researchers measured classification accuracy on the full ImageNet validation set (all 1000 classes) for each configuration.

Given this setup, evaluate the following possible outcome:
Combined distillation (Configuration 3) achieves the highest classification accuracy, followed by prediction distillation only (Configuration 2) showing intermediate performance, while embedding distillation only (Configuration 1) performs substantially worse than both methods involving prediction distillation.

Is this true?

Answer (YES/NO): YES